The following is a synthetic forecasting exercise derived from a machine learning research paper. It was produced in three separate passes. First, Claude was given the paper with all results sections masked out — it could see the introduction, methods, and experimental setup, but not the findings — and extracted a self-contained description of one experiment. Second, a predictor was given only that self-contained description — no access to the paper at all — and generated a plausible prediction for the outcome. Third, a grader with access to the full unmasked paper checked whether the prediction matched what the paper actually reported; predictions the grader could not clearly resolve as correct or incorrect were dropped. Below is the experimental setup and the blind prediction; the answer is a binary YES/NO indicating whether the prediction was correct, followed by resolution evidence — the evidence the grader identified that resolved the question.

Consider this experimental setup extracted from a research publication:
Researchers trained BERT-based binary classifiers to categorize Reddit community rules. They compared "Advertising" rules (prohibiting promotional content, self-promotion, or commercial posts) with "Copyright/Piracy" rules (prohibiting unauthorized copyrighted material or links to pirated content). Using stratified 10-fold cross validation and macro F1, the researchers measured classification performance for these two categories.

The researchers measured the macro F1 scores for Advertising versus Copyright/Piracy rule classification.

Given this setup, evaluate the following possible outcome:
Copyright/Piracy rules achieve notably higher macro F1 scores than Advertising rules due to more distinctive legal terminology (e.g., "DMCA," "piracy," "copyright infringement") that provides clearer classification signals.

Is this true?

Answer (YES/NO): NO